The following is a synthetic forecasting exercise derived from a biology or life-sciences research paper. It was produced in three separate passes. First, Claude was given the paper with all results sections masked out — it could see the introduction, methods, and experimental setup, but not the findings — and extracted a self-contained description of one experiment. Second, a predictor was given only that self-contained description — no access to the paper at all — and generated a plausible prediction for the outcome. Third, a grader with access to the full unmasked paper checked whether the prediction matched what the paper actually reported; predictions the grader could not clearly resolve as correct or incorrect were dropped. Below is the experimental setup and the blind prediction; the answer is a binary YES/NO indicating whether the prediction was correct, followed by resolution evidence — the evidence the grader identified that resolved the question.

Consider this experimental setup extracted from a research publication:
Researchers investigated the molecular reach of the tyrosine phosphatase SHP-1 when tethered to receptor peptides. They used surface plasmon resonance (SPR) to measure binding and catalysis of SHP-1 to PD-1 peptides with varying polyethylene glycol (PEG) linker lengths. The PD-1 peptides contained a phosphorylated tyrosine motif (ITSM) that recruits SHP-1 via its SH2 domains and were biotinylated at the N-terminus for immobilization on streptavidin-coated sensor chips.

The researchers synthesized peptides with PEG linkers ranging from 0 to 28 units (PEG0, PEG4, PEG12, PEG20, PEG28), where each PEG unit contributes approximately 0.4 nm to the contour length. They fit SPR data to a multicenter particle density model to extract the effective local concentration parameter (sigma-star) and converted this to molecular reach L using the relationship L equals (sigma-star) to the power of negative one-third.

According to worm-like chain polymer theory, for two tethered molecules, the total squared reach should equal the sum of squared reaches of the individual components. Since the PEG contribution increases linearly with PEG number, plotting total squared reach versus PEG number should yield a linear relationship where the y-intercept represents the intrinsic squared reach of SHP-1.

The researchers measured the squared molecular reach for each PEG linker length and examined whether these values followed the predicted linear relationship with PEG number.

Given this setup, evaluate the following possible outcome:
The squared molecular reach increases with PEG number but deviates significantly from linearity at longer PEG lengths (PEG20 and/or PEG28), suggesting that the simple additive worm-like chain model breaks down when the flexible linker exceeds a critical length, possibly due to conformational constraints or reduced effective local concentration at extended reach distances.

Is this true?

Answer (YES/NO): NO